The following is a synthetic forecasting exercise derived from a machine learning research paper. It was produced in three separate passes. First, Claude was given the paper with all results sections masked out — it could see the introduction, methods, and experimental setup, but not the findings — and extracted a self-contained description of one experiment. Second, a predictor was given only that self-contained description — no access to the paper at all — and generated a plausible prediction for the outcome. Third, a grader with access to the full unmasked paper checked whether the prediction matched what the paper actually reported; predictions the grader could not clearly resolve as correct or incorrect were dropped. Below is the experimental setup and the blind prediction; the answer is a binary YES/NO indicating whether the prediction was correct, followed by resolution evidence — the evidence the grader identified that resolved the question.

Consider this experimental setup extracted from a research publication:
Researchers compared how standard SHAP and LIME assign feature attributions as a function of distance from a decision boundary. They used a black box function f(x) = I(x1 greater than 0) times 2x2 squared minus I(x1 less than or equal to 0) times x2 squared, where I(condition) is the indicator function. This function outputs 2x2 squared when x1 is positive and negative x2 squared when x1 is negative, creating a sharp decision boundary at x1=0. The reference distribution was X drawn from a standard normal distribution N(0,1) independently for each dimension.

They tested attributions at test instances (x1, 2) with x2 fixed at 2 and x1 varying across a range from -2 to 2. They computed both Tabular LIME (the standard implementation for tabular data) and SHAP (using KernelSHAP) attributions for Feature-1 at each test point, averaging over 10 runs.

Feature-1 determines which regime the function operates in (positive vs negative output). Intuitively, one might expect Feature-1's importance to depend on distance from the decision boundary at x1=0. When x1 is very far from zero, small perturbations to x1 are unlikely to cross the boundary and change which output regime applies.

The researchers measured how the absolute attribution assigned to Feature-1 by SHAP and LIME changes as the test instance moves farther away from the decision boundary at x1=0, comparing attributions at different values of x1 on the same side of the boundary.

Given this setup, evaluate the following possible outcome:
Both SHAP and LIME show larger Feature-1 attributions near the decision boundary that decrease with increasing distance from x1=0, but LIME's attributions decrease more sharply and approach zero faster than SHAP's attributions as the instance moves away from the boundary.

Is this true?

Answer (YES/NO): NO